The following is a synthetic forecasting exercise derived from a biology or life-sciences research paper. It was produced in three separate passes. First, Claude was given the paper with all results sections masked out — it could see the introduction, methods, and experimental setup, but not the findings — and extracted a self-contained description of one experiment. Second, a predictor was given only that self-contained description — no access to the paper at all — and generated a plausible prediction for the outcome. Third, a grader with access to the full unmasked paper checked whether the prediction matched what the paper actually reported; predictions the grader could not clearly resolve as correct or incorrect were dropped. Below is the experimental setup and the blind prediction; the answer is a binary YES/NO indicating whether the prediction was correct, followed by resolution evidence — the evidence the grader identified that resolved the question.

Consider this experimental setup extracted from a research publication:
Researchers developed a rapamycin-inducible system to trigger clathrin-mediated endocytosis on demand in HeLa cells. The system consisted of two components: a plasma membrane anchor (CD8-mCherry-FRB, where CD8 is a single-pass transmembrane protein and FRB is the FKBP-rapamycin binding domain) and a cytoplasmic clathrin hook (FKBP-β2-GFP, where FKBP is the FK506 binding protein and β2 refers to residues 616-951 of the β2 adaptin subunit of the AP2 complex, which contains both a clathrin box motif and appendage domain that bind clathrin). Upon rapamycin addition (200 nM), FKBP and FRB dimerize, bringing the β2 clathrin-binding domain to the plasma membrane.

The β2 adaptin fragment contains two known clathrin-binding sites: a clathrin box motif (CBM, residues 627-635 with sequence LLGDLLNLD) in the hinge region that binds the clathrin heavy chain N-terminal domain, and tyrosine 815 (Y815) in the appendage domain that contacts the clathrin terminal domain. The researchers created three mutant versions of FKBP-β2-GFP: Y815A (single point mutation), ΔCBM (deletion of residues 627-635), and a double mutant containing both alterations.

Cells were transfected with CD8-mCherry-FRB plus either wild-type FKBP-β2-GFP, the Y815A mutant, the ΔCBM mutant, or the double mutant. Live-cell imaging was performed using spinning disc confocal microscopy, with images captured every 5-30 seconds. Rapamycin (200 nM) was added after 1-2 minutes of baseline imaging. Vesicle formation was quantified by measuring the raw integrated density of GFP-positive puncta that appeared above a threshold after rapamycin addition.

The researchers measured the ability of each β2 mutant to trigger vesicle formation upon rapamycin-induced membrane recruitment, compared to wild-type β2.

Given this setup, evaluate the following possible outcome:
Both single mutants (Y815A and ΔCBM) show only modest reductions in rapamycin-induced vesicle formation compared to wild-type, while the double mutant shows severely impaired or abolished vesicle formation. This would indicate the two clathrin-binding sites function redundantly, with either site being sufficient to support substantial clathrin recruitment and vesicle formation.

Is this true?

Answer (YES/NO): NO